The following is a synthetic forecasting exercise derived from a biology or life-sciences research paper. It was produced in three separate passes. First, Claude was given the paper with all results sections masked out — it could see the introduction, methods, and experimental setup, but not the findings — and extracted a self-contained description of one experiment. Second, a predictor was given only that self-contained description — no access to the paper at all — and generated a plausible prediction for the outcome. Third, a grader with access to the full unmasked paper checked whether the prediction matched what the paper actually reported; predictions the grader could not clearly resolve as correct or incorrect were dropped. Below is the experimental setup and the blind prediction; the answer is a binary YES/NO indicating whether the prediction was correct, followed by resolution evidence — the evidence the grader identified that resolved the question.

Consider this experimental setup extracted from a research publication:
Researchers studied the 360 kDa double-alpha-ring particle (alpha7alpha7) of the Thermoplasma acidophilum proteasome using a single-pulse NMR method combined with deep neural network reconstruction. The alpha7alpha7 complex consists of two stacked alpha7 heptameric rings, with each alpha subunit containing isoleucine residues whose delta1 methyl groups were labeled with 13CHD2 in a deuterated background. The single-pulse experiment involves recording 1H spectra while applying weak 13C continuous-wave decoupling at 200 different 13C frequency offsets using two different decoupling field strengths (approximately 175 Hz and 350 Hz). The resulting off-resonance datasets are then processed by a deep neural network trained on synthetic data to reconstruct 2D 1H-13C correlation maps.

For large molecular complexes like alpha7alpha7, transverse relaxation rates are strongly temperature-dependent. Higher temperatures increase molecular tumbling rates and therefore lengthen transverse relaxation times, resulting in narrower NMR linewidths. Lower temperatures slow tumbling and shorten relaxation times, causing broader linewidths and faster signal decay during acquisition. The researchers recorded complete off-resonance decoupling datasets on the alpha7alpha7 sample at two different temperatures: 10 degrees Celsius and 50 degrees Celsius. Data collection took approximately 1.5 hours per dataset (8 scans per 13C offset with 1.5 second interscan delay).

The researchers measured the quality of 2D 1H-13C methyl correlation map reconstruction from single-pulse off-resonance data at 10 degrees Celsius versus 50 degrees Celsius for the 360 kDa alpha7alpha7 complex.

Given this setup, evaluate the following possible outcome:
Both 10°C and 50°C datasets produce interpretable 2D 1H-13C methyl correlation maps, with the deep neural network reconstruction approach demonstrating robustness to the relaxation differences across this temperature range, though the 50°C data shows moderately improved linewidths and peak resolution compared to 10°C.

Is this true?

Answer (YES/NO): YES